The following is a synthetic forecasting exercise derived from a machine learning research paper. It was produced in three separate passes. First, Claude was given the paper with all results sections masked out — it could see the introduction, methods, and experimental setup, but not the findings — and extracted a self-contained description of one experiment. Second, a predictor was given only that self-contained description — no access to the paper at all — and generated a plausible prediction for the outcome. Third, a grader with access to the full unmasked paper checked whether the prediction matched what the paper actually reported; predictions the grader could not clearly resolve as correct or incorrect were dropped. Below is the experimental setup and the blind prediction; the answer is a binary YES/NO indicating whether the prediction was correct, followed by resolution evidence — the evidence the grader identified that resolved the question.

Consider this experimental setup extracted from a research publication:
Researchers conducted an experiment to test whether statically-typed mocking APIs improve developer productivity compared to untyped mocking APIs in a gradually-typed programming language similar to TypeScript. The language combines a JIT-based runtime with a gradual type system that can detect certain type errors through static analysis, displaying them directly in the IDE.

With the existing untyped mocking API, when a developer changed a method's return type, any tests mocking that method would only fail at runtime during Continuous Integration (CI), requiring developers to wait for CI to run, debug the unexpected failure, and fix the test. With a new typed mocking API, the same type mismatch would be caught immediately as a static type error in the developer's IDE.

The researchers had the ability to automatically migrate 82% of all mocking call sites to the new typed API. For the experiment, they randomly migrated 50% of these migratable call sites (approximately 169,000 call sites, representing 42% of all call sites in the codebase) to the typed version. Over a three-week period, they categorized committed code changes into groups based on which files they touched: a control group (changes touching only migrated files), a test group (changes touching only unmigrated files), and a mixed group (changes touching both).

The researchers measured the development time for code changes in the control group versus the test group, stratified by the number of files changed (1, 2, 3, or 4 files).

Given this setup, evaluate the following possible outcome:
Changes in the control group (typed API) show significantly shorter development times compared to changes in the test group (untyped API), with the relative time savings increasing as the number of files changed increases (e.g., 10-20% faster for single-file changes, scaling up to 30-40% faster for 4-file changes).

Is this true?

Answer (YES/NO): NO